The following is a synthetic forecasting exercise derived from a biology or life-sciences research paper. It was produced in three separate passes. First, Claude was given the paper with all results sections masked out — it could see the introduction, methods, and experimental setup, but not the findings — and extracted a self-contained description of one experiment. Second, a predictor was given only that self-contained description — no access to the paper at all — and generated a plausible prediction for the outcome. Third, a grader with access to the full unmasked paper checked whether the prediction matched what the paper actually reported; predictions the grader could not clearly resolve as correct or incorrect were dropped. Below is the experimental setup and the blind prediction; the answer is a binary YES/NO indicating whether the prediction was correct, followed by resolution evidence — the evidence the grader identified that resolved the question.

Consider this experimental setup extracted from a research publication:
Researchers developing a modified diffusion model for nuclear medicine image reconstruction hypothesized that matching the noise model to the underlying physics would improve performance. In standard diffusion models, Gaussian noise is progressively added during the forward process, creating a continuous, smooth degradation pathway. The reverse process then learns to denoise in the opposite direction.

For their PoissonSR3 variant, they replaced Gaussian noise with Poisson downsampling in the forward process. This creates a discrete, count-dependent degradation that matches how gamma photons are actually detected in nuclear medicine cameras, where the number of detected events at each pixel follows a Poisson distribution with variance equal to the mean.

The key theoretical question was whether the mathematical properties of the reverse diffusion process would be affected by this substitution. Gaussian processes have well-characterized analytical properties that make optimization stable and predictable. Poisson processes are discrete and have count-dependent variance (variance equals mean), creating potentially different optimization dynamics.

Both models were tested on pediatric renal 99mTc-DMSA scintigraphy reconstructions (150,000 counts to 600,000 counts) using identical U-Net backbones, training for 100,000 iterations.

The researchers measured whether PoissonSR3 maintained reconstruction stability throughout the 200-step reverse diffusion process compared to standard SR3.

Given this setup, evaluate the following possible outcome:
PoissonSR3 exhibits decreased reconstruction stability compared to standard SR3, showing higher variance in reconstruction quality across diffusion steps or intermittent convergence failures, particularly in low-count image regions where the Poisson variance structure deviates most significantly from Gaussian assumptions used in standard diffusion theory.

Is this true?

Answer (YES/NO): YES